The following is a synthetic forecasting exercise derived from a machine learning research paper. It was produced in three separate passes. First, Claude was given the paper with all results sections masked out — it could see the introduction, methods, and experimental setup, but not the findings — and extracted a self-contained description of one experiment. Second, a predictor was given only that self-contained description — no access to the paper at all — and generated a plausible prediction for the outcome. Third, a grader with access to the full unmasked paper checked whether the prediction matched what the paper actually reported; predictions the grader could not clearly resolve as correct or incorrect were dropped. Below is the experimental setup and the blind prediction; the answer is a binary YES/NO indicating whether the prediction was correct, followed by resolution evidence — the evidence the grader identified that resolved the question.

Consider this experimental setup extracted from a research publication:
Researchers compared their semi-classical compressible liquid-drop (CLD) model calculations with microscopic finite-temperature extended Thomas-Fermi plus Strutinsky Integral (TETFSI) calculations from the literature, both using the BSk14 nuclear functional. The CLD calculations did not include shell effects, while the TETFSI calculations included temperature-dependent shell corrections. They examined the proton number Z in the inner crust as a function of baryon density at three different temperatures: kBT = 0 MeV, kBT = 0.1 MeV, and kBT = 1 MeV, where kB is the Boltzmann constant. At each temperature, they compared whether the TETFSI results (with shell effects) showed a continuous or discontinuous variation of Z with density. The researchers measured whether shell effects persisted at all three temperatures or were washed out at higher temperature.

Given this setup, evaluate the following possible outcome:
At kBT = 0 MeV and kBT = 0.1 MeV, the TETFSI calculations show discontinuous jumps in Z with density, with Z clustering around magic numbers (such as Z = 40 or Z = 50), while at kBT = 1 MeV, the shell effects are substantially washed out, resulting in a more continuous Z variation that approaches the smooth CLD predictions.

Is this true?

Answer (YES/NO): YES